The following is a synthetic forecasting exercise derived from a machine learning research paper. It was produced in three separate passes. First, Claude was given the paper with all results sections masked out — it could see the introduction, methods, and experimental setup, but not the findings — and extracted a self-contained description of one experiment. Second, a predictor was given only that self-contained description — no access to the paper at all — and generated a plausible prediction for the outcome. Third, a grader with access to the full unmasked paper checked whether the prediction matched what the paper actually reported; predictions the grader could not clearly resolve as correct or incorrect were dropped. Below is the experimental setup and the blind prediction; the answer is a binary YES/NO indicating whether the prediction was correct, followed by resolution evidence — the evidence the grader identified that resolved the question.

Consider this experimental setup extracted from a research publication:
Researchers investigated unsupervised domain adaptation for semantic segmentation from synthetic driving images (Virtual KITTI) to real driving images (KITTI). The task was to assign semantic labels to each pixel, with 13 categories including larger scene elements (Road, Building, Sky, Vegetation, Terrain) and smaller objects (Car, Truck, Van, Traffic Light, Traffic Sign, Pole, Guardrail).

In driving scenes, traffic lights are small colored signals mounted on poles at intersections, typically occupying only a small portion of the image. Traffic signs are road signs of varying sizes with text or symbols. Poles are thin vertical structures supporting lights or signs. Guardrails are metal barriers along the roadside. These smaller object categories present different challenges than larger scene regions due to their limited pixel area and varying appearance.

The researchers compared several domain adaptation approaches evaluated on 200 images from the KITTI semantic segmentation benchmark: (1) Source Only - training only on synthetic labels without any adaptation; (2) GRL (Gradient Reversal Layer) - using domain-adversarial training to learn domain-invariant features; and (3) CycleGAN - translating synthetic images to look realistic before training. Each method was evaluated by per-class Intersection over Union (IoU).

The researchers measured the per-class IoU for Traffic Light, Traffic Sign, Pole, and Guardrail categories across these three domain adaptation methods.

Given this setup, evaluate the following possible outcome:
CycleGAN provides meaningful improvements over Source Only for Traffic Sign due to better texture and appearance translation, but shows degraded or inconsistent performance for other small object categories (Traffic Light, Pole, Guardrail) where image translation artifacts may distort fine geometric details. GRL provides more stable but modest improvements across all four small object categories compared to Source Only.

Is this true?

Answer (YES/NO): NO